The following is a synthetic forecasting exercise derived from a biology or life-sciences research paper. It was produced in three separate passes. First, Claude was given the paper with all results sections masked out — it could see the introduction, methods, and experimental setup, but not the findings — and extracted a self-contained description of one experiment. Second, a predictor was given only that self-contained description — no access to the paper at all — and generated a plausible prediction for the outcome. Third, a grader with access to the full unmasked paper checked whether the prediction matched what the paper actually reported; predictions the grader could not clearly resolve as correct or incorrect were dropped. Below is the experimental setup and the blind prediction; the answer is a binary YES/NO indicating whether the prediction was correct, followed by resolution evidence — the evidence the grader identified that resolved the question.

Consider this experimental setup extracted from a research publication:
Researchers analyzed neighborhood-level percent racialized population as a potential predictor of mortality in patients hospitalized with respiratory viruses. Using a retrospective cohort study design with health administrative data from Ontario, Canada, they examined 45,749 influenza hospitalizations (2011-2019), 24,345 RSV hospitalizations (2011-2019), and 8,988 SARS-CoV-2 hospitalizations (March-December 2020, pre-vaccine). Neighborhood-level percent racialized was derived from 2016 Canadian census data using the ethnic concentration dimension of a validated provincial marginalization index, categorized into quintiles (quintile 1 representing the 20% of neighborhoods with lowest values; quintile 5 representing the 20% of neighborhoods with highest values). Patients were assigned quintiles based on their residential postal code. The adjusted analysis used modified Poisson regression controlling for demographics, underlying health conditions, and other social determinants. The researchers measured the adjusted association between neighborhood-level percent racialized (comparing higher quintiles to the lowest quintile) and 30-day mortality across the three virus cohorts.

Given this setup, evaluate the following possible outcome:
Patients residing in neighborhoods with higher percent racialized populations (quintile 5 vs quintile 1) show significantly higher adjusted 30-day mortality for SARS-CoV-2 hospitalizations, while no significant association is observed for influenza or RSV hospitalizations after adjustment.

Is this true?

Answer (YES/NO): NO